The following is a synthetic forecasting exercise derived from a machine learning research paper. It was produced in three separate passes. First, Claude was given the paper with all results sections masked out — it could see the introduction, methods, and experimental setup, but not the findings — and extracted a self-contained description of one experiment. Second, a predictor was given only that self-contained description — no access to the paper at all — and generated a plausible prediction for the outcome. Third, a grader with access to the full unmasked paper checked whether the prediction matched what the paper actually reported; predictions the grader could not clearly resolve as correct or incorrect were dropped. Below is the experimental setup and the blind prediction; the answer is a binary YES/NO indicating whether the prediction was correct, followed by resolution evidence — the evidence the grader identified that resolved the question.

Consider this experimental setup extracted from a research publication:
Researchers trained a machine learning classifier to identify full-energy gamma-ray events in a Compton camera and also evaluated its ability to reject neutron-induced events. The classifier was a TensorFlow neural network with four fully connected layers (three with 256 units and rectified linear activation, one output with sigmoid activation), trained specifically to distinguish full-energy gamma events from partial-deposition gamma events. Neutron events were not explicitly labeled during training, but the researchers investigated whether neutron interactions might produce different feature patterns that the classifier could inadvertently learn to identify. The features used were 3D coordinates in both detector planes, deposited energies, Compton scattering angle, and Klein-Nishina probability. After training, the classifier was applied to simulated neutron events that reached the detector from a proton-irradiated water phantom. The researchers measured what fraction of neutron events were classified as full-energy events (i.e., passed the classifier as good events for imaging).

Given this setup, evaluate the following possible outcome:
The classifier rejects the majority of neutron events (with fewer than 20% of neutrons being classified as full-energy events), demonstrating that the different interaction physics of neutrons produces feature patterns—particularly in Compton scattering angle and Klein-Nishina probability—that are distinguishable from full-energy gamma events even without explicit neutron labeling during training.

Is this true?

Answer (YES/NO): NO